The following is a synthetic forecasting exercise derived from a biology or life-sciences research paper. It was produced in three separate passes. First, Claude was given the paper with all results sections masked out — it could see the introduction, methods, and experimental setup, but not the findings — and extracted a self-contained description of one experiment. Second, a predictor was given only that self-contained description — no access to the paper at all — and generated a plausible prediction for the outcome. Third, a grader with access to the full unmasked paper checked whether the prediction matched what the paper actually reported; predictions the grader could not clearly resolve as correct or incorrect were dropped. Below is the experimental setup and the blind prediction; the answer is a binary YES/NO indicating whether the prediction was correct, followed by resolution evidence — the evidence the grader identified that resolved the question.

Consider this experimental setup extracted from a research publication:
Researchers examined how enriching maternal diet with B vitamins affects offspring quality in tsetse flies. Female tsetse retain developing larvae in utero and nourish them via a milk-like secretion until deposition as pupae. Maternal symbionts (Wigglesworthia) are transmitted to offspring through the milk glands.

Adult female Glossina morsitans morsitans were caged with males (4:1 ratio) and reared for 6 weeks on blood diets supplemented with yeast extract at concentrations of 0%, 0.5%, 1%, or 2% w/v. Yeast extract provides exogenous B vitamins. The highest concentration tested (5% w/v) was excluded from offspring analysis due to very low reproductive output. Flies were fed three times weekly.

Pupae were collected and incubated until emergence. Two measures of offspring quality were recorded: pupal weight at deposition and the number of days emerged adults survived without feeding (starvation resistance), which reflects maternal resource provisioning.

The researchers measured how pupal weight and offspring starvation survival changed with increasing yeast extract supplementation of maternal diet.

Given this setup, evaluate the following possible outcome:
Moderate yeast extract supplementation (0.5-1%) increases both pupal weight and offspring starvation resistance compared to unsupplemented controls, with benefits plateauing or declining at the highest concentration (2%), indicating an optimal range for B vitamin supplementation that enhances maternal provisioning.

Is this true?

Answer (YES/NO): NO